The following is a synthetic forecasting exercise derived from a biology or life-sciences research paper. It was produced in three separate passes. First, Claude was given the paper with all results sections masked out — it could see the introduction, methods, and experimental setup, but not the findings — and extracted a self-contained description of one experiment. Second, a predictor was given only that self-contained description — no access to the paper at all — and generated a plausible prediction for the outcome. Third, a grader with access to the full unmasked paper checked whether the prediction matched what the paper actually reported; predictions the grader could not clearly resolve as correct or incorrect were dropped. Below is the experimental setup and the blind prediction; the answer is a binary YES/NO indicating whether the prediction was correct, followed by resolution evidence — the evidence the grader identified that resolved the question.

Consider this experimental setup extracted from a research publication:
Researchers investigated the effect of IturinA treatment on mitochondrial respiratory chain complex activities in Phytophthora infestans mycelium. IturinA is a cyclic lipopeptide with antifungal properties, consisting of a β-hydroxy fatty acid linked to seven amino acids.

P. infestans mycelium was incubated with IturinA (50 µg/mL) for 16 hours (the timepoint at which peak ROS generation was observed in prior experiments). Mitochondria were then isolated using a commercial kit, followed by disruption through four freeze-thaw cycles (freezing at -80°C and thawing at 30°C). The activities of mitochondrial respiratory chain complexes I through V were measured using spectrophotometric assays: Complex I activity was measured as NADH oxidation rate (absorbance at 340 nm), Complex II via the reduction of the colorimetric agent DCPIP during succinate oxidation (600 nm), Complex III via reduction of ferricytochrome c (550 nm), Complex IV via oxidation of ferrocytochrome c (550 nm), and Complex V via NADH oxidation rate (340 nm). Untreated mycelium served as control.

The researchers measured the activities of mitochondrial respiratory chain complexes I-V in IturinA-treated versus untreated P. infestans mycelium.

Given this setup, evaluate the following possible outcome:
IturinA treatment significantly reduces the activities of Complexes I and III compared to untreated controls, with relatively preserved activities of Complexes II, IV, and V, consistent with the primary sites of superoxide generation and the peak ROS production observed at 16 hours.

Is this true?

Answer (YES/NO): NO